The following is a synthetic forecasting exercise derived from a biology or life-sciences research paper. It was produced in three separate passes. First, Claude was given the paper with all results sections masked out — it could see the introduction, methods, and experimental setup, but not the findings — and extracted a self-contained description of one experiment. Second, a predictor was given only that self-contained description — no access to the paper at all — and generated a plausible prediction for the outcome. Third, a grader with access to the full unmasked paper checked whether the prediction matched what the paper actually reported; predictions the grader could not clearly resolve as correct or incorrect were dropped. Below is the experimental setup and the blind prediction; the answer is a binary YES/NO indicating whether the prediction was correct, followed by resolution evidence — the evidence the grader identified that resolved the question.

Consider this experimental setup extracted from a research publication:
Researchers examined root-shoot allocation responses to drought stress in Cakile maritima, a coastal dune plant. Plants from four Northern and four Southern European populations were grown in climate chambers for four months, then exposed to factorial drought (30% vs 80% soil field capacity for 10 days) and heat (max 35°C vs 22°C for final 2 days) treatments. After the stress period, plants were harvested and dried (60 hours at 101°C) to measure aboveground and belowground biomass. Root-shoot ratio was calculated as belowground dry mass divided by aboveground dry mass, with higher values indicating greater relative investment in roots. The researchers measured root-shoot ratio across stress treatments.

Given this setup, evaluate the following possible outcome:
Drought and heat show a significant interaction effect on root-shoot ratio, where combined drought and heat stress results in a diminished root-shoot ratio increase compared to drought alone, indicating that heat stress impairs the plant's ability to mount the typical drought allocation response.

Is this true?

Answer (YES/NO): NO